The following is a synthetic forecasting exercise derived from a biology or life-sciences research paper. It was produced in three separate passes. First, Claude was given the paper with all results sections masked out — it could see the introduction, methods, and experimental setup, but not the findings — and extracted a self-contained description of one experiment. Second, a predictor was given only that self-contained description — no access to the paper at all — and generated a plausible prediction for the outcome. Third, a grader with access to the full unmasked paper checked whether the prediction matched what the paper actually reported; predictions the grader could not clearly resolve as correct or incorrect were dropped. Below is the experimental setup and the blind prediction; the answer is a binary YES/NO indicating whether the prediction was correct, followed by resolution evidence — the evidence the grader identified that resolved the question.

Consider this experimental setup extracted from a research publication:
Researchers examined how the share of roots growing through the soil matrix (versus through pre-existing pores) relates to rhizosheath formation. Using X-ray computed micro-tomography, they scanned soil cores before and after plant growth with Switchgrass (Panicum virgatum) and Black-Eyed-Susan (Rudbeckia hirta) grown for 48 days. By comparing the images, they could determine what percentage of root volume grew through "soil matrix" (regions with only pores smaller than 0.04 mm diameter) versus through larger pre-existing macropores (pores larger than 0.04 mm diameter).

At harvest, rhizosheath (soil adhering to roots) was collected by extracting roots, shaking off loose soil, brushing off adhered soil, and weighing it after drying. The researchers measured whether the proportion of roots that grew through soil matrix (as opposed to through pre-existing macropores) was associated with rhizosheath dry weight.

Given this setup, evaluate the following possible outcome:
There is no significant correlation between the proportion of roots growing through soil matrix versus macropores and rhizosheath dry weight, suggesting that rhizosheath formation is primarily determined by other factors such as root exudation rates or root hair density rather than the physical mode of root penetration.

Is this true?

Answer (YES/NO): NO